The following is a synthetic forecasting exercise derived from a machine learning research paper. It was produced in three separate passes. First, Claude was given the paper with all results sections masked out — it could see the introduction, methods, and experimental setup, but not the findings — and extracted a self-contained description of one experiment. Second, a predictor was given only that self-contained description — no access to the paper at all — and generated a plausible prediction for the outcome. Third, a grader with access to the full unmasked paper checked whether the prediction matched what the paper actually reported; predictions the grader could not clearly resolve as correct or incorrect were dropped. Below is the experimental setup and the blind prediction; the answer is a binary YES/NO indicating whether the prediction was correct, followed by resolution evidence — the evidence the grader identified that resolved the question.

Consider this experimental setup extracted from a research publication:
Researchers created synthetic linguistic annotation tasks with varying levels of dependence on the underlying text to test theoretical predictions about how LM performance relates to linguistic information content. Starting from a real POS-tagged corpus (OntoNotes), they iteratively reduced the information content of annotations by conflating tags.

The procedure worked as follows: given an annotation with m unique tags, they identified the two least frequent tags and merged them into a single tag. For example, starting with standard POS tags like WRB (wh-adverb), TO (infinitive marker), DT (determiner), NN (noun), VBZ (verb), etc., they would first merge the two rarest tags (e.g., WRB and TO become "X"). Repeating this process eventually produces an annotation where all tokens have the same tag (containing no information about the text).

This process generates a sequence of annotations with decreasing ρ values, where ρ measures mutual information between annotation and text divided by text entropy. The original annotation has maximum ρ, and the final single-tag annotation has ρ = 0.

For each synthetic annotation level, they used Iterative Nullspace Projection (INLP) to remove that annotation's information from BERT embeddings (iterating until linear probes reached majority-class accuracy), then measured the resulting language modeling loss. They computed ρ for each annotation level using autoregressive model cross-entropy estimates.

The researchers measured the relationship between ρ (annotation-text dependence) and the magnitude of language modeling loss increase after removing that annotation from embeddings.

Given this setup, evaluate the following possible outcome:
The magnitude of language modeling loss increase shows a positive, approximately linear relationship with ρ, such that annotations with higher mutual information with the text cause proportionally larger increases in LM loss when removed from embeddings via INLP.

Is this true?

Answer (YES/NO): YES